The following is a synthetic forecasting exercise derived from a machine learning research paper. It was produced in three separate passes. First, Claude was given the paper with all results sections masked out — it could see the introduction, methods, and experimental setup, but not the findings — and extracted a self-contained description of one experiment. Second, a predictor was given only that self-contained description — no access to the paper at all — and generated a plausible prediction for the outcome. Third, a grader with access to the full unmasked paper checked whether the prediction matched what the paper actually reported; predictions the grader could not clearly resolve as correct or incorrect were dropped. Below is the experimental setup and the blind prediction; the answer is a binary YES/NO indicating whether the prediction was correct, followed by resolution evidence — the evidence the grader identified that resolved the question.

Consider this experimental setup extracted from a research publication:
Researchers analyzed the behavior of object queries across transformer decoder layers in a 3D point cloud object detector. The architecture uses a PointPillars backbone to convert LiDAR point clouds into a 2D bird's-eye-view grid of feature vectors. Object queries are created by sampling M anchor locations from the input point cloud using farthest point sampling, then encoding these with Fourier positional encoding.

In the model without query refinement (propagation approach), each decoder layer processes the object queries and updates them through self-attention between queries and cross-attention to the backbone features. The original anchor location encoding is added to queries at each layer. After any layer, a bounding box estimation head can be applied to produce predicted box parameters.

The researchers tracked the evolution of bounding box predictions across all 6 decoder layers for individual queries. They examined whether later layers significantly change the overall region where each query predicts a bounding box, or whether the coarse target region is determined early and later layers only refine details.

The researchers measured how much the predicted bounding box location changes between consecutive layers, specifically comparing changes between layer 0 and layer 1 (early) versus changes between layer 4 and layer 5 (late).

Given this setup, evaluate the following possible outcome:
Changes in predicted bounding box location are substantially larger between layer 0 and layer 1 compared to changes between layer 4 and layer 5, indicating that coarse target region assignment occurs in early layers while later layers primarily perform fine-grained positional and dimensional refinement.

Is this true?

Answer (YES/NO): YES